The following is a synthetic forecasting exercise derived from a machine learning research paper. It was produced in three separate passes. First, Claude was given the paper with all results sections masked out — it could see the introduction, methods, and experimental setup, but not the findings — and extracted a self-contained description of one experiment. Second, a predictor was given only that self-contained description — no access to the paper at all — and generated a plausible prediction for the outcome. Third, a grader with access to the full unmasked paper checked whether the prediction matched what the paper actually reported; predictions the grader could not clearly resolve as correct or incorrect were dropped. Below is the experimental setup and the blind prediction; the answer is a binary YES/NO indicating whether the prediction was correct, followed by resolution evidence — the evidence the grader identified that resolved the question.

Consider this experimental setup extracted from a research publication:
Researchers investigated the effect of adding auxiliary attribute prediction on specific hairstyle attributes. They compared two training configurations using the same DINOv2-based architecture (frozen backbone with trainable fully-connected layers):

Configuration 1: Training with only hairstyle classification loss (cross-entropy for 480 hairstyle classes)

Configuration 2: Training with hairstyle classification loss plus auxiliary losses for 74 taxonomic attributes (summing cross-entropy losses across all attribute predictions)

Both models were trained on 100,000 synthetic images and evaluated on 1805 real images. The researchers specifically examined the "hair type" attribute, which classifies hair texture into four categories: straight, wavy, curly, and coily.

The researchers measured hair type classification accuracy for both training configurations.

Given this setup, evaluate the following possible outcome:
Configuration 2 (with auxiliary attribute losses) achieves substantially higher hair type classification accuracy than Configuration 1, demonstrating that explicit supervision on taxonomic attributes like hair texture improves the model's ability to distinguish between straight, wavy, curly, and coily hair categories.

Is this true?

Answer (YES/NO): NO